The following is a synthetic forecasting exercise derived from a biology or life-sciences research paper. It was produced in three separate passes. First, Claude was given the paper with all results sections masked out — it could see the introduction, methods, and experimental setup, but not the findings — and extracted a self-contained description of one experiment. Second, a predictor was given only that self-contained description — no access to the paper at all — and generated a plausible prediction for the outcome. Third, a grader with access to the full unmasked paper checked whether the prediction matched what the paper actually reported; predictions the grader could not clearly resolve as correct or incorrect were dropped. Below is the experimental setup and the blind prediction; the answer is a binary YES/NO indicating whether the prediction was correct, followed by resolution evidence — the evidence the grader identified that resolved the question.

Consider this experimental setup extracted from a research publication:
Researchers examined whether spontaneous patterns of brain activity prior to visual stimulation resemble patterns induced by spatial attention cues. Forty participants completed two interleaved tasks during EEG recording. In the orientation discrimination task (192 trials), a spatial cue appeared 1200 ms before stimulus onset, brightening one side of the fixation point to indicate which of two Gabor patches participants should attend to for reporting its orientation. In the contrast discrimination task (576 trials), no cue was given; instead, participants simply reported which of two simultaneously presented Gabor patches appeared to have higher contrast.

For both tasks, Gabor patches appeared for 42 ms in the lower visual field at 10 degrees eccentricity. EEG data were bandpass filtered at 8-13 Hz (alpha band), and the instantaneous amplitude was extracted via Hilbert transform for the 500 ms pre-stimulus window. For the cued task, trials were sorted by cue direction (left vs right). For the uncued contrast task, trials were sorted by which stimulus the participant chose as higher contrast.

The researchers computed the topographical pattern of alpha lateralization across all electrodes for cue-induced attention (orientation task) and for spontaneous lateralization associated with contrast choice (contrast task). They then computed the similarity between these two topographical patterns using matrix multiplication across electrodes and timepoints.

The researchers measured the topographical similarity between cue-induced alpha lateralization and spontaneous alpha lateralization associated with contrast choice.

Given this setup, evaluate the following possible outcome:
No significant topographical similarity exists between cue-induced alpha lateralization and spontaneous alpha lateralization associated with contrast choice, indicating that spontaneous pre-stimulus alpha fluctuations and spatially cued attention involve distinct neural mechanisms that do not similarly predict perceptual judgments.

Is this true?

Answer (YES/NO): NO